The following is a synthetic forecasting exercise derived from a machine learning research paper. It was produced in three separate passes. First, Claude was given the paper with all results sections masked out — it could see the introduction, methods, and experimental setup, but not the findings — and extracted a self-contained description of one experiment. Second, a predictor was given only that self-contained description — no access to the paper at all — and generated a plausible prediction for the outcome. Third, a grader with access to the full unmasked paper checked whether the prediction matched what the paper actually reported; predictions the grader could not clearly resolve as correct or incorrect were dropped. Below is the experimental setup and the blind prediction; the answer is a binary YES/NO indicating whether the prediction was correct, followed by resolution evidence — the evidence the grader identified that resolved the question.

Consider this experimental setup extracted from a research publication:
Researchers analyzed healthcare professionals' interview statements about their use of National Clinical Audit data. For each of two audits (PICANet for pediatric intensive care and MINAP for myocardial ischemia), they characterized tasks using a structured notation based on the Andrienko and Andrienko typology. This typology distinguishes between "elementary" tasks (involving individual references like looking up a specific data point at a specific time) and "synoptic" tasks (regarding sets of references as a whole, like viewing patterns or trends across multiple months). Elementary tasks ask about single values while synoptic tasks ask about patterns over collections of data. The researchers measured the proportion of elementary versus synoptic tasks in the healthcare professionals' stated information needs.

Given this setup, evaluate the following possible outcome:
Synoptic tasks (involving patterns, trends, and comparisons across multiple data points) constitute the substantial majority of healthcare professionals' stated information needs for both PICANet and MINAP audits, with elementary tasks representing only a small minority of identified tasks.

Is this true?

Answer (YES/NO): YES